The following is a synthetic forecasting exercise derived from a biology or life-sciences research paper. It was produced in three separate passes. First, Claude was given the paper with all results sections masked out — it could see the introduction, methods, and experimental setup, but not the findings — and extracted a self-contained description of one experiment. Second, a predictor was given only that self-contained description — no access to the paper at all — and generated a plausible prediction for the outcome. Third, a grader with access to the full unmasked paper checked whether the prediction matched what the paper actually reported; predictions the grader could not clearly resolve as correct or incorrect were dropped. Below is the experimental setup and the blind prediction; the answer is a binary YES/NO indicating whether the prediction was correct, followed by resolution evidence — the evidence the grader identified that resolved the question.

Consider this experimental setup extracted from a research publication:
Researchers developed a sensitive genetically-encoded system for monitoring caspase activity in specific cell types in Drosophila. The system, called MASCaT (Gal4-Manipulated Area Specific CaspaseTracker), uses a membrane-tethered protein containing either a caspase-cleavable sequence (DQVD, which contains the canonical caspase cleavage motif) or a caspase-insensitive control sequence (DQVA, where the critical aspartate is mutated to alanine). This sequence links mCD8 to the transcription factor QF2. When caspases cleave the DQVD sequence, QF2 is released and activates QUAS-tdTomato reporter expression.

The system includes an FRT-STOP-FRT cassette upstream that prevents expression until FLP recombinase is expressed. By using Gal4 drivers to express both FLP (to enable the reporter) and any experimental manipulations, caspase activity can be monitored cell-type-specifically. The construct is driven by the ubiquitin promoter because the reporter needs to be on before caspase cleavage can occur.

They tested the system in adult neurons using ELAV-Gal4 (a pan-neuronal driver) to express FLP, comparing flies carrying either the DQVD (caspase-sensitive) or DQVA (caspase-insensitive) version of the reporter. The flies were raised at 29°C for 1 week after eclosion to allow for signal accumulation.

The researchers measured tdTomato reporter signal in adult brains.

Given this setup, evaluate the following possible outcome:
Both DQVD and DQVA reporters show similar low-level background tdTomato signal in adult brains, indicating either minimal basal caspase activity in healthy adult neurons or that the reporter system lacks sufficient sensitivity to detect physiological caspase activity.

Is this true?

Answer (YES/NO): NO